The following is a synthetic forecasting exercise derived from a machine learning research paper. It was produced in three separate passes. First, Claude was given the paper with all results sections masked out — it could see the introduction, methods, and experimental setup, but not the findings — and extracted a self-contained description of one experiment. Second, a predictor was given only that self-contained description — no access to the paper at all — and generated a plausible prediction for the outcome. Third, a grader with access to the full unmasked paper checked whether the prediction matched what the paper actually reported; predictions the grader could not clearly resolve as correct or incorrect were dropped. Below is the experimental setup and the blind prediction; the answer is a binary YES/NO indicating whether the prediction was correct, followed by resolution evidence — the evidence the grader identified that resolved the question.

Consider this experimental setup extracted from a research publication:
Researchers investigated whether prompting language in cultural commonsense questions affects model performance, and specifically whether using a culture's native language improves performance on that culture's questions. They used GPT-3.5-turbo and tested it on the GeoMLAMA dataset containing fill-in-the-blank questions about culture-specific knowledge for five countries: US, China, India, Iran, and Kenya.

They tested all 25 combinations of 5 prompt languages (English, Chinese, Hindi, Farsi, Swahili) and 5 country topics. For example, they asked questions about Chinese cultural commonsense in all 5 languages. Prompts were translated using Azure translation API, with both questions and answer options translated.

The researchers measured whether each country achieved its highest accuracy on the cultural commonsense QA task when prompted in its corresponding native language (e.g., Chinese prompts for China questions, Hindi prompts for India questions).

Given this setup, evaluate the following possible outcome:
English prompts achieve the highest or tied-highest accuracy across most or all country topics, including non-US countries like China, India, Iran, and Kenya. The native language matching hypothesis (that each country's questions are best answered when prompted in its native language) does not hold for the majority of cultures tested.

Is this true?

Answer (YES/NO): YES